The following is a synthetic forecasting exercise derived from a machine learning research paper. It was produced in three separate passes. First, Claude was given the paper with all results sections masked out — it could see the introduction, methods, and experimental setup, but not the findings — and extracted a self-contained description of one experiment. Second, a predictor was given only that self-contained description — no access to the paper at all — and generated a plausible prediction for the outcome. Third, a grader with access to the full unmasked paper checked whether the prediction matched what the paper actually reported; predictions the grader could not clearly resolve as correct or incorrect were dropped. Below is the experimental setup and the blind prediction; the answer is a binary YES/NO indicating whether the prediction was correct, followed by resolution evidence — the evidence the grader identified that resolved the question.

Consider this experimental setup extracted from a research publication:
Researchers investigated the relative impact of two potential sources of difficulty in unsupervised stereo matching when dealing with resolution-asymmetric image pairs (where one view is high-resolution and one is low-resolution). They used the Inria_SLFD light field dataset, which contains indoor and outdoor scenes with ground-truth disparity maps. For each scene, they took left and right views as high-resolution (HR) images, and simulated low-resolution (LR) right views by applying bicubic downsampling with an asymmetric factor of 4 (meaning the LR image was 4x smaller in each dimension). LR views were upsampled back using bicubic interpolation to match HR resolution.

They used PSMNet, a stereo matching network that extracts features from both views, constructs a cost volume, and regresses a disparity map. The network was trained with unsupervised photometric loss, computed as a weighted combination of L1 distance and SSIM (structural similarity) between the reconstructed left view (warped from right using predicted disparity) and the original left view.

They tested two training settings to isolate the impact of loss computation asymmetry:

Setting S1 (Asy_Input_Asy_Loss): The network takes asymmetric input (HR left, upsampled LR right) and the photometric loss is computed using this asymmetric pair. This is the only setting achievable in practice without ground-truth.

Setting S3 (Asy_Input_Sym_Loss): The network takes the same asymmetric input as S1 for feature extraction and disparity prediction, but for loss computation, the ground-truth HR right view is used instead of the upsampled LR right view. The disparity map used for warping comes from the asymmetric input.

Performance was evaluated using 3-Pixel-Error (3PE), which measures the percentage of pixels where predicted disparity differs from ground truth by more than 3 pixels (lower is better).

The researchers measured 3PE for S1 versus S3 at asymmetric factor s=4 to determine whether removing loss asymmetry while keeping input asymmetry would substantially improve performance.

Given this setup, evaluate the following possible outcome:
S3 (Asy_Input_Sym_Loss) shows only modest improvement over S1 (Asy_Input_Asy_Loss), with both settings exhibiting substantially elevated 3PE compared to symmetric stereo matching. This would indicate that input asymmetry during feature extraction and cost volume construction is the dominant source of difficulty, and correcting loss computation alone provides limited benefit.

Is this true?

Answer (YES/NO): NO